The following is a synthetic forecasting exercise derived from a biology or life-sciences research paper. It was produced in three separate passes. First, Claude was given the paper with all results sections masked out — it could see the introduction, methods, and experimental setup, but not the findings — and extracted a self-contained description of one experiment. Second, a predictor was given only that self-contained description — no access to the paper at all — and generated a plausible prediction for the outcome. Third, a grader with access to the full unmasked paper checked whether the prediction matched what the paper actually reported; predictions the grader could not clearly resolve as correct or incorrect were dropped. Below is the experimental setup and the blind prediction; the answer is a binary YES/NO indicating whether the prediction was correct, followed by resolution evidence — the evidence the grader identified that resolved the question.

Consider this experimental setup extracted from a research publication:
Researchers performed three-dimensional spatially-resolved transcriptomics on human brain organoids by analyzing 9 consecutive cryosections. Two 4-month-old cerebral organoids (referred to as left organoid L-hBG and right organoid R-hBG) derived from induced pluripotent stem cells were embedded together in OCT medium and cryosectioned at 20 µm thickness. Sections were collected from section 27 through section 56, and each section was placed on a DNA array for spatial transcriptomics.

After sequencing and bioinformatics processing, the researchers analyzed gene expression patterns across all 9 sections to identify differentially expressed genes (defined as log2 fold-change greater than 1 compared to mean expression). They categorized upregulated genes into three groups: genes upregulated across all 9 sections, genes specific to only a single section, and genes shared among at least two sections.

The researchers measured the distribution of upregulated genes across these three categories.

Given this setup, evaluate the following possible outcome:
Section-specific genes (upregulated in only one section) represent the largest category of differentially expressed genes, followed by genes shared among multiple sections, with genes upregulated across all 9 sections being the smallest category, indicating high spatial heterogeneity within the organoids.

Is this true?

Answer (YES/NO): NO